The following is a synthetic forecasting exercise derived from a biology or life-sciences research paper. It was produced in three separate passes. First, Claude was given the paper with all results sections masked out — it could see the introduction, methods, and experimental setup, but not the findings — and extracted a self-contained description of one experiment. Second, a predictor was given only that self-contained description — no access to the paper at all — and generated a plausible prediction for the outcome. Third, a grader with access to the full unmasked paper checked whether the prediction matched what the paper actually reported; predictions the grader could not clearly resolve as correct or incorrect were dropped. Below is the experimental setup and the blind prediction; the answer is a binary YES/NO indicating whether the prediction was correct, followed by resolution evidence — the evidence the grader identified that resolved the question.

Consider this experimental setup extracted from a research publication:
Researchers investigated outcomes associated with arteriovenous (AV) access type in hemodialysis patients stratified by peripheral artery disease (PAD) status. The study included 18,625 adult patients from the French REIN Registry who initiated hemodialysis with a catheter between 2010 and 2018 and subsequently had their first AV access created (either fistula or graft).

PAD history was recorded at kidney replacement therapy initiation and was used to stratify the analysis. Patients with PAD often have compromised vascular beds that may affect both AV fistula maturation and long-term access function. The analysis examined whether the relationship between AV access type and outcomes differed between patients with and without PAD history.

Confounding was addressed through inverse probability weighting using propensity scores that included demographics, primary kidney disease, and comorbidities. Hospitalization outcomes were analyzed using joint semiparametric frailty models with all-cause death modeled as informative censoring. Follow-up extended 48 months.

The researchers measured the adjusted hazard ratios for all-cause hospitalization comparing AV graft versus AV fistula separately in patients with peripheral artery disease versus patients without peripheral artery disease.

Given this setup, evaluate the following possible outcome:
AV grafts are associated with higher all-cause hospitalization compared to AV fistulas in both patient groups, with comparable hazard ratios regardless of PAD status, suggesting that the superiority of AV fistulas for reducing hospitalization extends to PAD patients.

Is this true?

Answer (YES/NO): NO